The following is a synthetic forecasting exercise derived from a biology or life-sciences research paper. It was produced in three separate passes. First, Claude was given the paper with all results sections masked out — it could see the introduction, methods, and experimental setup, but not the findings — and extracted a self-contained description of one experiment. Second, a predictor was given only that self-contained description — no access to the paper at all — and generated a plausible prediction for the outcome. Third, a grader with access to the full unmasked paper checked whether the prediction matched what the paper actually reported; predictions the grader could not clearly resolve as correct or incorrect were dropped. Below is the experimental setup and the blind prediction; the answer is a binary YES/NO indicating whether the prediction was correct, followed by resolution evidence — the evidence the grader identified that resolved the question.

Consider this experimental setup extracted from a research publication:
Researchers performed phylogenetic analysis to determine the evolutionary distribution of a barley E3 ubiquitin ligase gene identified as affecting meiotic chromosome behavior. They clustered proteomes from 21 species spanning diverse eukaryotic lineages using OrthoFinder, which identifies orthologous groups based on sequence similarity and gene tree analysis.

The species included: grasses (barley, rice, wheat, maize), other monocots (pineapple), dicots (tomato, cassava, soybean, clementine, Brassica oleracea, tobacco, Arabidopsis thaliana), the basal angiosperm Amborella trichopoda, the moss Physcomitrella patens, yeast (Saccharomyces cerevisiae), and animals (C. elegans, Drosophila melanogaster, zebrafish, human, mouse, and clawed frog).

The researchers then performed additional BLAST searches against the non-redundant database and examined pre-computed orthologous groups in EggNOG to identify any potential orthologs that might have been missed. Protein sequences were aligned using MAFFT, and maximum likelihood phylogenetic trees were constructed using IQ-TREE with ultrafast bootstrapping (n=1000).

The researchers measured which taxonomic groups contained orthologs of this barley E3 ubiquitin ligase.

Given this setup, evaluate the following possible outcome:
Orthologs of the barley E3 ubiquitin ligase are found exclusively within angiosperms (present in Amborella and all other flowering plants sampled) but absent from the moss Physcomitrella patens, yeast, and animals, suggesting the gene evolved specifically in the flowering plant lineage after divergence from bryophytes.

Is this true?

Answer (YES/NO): NO